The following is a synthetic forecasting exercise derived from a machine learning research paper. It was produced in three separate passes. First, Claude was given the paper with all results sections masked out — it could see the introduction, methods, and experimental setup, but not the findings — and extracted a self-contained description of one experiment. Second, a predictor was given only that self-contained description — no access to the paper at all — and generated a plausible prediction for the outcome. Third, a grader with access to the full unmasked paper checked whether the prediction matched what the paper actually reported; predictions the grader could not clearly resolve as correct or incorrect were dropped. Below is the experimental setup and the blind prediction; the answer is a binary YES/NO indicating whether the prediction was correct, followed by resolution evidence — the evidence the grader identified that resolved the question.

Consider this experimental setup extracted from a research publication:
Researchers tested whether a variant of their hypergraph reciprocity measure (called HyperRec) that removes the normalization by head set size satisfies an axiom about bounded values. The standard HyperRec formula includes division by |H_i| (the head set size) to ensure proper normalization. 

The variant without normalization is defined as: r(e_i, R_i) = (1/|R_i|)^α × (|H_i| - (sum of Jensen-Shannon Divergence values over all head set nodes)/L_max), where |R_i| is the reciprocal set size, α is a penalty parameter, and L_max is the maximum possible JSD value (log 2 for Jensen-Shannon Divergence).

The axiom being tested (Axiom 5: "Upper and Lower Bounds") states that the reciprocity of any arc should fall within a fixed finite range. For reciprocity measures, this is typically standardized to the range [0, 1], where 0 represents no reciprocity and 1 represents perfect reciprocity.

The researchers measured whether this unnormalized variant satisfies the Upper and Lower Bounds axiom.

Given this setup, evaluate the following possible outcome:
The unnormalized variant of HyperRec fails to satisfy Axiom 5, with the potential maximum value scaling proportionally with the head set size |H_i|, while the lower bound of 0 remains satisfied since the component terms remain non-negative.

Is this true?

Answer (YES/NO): YES